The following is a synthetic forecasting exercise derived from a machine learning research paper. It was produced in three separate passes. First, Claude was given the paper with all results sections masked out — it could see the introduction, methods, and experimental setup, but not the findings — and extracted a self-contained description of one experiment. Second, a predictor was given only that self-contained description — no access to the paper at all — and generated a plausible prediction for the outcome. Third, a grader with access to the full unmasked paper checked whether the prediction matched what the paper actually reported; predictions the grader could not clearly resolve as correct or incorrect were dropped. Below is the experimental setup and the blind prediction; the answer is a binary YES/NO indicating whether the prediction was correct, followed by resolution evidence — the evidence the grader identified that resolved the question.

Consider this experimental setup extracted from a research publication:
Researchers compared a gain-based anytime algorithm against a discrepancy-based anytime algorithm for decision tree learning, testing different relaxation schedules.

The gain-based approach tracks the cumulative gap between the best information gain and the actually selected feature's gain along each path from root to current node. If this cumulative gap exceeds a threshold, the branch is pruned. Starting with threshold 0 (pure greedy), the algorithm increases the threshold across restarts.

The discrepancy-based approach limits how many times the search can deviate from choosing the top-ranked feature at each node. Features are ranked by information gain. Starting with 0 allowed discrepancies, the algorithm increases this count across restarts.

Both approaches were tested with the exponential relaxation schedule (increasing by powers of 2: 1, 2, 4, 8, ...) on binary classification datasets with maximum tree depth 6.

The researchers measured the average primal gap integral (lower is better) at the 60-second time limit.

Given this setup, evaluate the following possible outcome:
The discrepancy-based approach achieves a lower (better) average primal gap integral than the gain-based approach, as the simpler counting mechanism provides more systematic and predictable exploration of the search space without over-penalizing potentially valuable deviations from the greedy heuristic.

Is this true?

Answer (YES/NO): YES